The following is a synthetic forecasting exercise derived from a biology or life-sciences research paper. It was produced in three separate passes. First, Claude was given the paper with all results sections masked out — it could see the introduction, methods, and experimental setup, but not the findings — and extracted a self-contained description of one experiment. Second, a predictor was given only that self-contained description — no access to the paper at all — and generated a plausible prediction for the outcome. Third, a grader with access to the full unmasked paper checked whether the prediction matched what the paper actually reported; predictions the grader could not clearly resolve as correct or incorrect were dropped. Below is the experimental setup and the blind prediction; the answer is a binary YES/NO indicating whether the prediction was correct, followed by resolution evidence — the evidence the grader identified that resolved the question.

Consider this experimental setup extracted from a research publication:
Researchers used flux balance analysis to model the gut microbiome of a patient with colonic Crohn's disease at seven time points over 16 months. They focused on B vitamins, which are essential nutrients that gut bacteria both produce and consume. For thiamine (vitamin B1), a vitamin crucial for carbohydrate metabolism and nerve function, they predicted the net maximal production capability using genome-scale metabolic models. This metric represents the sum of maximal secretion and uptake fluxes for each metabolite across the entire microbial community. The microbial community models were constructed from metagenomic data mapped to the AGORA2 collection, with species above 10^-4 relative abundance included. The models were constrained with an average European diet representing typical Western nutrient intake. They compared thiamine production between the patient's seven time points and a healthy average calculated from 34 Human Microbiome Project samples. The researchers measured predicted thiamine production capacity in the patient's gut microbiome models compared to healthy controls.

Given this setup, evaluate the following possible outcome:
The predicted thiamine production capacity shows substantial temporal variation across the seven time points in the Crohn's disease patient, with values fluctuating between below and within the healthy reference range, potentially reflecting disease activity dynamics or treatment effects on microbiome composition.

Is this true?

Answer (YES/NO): NO